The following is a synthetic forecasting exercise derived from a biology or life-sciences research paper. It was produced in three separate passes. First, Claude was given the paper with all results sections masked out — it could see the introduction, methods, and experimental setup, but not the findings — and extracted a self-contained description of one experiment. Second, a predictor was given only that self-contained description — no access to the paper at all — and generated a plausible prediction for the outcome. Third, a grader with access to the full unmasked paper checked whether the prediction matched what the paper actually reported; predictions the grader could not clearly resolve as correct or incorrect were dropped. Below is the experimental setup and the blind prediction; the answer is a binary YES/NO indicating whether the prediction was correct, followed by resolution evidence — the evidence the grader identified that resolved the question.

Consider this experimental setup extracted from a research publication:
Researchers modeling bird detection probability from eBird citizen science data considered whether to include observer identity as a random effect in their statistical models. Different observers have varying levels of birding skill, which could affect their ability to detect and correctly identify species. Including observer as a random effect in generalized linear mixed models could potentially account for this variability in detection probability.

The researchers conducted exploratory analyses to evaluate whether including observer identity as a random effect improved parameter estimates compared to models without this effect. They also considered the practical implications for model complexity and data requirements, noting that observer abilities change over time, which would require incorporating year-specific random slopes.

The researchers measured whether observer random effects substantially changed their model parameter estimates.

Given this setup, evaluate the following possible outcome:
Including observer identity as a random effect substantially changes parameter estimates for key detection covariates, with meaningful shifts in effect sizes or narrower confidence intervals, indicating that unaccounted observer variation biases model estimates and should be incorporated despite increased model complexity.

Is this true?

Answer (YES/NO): NO